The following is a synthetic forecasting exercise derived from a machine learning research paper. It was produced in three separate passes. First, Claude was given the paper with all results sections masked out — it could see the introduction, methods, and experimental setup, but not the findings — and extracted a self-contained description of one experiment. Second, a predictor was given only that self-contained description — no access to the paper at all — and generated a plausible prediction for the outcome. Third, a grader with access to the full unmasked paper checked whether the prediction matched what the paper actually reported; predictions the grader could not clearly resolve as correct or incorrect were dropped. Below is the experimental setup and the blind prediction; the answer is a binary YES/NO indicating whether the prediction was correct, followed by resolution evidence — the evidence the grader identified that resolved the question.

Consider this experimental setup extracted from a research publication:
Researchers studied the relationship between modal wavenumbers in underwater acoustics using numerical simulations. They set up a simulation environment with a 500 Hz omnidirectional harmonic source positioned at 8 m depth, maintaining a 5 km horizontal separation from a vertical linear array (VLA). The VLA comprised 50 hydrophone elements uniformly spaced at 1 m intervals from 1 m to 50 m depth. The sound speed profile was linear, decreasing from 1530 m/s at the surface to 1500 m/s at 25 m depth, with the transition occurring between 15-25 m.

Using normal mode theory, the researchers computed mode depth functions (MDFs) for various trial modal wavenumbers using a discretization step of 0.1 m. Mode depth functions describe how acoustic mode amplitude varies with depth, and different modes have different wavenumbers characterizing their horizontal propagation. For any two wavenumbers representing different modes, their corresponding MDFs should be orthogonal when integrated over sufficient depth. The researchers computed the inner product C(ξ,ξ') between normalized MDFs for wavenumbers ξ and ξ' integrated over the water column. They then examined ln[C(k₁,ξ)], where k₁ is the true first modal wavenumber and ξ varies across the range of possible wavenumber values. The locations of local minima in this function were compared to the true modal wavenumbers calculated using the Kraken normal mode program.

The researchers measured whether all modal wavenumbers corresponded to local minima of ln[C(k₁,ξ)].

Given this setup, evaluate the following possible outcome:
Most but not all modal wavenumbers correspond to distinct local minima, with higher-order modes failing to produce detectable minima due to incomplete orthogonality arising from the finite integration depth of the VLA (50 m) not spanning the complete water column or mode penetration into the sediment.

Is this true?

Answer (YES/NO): NO